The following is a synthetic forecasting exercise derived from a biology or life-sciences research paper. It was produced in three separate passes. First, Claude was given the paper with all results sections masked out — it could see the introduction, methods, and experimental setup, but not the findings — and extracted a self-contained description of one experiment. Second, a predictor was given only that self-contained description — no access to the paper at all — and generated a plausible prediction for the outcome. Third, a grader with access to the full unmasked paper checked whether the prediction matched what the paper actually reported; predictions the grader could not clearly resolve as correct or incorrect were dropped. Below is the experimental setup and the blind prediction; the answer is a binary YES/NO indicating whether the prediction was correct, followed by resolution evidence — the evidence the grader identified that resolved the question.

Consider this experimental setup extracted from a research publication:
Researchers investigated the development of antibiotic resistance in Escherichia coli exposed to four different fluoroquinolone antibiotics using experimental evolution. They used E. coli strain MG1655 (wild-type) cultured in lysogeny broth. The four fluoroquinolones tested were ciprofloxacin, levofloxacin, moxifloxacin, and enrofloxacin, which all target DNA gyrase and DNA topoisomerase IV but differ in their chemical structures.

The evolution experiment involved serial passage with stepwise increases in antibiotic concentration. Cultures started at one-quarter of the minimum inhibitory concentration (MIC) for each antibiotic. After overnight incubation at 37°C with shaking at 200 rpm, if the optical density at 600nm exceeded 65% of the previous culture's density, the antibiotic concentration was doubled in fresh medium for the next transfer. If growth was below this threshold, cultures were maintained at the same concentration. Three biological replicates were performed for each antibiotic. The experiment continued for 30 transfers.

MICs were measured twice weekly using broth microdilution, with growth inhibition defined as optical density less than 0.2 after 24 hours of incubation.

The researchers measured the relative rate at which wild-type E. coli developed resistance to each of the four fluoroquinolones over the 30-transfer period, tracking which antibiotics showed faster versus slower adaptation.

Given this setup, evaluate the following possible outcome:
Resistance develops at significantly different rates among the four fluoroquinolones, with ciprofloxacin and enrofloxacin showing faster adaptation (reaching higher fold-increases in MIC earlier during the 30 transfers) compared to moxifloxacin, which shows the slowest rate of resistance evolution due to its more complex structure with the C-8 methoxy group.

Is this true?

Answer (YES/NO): NO